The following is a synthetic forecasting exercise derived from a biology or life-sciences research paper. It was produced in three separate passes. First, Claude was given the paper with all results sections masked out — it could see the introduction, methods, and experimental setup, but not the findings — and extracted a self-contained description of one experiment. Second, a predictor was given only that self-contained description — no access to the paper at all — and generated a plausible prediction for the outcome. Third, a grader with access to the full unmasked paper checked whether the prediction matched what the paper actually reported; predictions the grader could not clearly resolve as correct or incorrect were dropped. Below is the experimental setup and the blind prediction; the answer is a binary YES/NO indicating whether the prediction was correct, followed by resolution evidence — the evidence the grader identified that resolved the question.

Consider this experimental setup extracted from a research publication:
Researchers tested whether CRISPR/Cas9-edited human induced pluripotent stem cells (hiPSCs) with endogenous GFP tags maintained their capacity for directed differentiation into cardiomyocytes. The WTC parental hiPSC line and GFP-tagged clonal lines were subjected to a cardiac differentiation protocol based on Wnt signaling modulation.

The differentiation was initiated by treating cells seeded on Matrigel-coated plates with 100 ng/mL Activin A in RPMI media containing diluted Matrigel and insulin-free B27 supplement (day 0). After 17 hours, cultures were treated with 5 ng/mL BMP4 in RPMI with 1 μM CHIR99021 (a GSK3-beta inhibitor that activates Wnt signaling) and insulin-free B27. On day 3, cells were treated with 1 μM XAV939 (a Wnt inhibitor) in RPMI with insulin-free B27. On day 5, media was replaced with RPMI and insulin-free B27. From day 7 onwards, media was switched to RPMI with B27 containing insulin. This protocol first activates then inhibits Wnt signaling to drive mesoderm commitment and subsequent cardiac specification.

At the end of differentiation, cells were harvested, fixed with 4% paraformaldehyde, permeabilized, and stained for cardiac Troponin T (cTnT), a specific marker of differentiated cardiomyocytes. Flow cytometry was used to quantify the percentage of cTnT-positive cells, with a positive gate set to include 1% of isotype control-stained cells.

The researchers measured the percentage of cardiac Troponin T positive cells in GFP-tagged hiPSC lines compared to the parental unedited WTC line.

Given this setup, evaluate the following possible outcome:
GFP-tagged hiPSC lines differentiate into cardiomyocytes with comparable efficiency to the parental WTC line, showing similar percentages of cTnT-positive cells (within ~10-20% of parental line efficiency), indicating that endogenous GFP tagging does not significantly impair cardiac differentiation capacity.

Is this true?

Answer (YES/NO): YES